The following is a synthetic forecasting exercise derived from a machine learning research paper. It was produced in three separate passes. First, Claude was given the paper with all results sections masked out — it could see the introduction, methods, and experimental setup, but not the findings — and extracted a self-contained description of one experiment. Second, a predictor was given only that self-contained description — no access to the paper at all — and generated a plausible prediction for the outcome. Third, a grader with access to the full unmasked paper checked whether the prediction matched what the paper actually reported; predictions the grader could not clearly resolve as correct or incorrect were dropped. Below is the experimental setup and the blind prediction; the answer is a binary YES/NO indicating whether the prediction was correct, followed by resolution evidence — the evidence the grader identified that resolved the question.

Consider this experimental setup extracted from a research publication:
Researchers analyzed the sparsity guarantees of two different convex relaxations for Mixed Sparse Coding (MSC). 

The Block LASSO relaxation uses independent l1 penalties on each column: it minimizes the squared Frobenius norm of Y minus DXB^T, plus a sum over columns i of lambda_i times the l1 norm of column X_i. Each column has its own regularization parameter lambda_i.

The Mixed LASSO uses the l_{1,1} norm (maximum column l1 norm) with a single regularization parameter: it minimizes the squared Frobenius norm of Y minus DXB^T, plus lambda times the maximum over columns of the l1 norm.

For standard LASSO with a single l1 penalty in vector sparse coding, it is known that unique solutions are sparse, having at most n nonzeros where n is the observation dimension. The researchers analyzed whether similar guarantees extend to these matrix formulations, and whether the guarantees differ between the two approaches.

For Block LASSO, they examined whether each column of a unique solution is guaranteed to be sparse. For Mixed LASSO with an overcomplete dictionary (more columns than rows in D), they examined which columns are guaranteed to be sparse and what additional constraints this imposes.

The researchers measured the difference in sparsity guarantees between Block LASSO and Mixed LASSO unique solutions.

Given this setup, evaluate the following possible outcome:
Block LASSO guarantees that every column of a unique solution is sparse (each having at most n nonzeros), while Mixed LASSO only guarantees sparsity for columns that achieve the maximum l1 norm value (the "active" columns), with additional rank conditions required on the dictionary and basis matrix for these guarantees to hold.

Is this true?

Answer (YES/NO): NO